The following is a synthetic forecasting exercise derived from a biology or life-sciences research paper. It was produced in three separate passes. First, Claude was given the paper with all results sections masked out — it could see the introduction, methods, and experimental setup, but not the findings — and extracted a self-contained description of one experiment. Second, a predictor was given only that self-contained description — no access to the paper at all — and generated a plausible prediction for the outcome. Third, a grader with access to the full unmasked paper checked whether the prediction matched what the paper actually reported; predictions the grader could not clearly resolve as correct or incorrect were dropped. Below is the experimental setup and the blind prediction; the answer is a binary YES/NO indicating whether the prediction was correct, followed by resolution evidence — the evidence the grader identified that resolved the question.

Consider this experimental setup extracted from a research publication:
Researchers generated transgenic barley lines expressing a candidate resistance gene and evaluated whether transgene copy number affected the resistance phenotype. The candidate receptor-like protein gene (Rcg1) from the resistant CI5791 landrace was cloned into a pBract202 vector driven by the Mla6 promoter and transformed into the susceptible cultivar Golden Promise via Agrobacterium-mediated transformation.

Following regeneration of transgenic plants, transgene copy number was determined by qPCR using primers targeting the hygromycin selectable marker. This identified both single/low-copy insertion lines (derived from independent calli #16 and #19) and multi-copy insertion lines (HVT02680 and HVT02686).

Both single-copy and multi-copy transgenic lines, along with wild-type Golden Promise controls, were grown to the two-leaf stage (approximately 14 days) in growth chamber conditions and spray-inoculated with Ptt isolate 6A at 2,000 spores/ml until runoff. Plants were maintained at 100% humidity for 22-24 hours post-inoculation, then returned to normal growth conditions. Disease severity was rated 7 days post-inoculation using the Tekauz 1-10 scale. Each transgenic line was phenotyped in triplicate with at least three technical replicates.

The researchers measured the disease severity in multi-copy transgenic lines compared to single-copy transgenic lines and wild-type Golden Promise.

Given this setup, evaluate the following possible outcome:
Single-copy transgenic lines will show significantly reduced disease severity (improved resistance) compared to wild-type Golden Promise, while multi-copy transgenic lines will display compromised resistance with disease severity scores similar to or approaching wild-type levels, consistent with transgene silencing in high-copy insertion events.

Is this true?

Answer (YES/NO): YES